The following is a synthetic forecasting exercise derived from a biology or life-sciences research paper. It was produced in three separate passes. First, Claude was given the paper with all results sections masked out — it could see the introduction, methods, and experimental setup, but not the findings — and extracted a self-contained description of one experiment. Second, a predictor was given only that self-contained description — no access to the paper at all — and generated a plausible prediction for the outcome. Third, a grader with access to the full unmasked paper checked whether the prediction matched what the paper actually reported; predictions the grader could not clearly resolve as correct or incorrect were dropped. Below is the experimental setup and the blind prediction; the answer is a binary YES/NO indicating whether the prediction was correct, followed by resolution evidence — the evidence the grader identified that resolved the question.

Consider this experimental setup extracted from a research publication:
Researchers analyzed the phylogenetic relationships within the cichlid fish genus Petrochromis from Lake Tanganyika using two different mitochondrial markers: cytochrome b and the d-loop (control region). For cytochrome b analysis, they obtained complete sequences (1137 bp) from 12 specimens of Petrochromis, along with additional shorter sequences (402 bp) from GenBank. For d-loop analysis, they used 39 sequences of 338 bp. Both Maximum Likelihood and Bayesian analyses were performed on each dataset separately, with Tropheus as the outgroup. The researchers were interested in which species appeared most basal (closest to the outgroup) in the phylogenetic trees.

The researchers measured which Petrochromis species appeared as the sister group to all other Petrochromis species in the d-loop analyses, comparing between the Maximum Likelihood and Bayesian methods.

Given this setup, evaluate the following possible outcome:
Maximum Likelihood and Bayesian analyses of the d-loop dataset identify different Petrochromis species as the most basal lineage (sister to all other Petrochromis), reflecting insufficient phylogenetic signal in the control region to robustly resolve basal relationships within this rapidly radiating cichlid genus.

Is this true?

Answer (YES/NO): NO